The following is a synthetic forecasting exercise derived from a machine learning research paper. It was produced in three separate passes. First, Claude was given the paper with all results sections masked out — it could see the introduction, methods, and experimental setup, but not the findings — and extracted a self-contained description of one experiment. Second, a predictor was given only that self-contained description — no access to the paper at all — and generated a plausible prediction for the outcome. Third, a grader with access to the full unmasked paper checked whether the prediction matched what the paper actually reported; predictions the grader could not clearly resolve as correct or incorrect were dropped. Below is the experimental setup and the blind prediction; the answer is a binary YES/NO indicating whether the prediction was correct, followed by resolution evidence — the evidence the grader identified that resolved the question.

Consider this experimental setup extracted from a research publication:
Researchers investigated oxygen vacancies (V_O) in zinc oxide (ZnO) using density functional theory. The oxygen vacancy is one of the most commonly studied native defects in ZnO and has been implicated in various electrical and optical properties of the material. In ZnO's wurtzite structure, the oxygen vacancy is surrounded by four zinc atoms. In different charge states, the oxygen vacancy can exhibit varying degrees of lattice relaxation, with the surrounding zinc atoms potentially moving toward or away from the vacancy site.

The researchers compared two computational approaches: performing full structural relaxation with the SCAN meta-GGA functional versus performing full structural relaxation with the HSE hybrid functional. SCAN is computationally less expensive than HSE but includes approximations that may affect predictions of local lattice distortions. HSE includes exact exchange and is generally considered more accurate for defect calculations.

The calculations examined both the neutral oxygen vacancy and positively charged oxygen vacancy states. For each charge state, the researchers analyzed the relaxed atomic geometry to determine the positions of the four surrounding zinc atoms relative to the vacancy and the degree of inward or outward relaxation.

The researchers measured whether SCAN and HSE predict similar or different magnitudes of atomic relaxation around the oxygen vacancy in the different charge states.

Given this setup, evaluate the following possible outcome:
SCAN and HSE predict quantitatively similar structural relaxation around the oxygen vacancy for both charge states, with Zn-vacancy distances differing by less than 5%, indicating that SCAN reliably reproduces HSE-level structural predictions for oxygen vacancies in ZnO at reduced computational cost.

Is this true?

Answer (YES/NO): NO